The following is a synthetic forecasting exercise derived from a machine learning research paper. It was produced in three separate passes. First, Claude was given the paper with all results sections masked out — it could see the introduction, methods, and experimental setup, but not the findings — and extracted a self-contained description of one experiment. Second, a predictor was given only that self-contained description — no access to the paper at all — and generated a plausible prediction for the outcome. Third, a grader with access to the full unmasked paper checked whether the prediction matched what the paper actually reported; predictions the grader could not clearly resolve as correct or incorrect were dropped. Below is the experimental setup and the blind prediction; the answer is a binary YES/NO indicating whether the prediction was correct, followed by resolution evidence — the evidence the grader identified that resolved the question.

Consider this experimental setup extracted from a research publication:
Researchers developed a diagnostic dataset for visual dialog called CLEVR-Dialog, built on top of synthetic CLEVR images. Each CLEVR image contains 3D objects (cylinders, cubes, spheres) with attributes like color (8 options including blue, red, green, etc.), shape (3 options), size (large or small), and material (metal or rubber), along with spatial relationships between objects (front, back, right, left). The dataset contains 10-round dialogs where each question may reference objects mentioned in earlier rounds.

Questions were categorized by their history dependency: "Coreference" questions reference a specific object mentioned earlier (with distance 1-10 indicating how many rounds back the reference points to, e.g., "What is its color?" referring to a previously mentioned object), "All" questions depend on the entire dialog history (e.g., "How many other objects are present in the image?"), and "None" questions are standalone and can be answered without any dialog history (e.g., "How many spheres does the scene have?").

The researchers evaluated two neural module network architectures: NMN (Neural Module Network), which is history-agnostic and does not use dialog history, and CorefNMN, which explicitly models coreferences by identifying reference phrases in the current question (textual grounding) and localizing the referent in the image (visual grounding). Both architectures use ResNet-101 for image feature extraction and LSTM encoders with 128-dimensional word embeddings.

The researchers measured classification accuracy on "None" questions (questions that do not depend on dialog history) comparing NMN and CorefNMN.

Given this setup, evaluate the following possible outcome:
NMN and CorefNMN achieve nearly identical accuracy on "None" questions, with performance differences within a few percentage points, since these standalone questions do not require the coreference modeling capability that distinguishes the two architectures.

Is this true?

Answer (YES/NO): YES